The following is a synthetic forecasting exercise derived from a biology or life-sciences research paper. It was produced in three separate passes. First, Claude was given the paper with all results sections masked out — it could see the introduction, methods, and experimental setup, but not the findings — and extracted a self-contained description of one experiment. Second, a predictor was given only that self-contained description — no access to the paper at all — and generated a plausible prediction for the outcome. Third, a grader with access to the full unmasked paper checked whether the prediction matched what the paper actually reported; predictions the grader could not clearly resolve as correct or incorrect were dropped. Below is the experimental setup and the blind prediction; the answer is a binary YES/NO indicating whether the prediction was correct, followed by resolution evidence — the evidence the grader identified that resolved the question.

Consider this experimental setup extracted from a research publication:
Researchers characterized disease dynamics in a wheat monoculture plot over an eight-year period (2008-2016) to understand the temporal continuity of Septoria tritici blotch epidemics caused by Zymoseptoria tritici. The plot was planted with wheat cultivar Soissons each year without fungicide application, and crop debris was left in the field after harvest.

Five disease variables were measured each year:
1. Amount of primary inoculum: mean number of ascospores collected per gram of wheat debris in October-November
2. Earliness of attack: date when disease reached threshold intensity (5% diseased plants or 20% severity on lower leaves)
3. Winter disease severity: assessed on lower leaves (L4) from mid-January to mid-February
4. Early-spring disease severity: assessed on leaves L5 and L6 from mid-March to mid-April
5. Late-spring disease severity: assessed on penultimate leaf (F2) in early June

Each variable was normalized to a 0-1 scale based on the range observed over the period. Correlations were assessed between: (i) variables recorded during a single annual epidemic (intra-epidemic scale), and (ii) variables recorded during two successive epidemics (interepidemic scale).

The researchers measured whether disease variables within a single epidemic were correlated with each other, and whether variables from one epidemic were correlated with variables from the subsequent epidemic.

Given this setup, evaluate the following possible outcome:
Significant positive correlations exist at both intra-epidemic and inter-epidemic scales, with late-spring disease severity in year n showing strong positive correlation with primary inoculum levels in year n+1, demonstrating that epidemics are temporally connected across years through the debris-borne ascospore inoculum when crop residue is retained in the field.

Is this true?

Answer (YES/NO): NO